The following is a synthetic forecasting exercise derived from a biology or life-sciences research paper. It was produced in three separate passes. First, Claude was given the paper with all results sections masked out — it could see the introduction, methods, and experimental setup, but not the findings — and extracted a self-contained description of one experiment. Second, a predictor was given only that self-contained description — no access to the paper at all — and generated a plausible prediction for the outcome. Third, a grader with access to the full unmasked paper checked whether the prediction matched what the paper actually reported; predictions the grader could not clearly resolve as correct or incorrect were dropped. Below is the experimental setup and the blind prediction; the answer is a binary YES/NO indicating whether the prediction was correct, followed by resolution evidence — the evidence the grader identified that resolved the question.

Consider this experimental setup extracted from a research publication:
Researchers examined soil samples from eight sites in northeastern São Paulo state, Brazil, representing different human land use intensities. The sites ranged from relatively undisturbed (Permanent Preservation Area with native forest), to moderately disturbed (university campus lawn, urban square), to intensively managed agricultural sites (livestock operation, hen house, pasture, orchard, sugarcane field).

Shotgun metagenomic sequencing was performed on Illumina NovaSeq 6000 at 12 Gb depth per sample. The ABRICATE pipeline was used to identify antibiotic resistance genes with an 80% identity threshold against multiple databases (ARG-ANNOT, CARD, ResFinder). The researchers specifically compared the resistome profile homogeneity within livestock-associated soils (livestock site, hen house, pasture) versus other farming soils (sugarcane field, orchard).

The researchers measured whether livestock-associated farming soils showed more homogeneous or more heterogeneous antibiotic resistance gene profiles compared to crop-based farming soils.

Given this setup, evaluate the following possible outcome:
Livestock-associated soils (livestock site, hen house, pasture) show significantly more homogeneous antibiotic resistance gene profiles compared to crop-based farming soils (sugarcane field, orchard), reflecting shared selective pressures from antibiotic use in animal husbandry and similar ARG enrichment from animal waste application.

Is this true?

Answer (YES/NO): NO